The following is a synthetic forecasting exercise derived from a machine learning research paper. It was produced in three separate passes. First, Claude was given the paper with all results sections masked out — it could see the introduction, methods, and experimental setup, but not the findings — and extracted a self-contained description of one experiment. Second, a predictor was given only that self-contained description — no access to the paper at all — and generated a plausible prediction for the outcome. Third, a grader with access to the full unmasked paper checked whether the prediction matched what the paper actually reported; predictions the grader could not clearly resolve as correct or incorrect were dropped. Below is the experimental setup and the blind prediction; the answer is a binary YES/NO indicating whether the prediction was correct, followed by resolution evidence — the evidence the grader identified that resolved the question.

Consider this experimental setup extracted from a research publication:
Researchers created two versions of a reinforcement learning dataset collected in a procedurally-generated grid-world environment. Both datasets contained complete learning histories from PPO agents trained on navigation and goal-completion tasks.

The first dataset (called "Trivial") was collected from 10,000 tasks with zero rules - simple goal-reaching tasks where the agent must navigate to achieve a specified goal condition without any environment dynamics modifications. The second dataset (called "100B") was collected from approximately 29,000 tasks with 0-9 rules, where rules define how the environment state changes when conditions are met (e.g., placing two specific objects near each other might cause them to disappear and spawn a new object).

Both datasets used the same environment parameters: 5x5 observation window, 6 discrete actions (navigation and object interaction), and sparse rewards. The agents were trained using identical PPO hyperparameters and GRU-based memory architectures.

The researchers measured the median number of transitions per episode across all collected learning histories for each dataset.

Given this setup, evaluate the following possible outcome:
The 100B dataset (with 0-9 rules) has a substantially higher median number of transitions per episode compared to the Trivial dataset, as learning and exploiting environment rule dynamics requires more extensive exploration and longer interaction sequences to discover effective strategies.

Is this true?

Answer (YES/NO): YES